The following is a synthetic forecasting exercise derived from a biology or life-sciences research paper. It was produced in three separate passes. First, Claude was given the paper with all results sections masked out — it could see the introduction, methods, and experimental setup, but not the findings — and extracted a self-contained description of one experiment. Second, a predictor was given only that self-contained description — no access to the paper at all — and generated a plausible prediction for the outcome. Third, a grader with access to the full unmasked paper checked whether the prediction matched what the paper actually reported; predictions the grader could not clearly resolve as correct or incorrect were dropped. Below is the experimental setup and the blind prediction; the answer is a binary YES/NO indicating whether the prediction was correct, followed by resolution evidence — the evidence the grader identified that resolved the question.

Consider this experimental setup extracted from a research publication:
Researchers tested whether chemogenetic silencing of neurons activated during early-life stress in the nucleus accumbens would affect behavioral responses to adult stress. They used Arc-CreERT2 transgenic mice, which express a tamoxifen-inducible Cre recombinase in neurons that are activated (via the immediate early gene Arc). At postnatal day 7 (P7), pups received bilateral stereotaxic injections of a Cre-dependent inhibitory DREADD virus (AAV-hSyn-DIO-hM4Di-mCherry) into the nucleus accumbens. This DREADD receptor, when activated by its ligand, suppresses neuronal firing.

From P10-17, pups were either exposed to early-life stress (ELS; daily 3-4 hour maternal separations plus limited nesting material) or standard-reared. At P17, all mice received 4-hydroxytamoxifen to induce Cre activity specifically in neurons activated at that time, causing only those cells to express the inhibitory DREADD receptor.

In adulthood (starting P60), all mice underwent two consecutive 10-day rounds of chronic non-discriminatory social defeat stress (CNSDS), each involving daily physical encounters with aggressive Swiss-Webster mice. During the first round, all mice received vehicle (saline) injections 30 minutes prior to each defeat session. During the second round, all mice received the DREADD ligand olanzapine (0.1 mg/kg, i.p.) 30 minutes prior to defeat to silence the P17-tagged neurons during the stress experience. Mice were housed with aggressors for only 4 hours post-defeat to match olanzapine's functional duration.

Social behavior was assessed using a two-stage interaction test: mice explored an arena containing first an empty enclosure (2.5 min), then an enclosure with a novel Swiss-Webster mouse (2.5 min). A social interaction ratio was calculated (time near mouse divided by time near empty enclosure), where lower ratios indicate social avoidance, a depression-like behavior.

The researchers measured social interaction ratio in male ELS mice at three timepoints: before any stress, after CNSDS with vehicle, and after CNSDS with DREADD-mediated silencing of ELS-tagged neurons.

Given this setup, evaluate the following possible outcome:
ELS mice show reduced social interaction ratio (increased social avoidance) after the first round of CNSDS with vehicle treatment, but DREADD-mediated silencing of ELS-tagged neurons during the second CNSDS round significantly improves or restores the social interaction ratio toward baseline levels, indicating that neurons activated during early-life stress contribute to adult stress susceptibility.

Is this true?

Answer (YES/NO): YES